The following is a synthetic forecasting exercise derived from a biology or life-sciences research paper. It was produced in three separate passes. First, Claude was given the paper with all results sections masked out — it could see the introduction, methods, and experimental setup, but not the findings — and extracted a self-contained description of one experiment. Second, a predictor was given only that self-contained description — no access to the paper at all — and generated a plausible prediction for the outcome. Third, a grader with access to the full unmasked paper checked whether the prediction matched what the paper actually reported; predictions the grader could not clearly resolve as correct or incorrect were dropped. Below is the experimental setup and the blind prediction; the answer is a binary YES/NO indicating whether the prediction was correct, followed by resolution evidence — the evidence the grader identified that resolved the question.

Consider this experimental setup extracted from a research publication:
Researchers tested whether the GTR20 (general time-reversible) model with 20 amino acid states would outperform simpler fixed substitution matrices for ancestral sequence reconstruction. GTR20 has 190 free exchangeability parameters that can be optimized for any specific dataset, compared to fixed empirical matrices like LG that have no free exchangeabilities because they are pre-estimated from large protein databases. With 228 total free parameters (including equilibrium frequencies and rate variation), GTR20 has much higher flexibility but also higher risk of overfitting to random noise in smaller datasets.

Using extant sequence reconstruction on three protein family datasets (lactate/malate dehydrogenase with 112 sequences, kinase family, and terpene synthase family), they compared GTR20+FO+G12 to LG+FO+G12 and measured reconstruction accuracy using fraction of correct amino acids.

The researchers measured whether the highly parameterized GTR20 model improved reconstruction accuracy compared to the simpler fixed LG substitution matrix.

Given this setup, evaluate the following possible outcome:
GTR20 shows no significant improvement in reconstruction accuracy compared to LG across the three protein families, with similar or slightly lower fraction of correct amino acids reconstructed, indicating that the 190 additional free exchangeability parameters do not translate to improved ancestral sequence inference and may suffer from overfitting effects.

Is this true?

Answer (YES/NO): NO